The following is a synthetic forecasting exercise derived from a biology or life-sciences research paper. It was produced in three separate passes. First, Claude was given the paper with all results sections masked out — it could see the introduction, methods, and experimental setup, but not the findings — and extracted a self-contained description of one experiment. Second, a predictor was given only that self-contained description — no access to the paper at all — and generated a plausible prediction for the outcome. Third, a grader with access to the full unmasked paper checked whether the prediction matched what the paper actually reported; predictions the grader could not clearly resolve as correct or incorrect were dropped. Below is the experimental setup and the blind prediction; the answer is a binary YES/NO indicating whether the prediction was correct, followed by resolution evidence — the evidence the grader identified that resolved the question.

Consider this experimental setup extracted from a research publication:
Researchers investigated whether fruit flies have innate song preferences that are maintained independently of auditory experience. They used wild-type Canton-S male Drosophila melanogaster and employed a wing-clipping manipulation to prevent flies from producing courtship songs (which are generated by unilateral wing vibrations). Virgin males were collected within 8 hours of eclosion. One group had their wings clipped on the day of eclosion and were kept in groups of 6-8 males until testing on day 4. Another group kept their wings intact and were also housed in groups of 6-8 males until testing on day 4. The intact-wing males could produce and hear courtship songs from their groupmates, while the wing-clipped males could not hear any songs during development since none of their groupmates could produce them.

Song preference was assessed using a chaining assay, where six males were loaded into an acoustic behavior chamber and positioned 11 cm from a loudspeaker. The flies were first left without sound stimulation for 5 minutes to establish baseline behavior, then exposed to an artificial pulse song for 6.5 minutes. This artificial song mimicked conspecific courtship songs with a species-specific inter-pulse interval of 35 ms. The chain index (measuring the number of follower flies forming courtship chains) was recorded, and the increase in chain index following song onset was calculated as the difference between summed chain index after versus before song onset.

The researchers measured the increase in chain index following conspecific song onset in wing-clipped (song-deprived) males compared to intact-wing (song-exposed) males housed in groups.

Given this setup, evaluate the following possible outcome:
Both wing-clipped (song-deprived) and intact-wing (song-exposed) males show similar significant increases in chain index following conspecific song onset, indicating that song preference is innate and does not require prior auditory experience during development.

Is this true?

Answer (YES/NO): NO